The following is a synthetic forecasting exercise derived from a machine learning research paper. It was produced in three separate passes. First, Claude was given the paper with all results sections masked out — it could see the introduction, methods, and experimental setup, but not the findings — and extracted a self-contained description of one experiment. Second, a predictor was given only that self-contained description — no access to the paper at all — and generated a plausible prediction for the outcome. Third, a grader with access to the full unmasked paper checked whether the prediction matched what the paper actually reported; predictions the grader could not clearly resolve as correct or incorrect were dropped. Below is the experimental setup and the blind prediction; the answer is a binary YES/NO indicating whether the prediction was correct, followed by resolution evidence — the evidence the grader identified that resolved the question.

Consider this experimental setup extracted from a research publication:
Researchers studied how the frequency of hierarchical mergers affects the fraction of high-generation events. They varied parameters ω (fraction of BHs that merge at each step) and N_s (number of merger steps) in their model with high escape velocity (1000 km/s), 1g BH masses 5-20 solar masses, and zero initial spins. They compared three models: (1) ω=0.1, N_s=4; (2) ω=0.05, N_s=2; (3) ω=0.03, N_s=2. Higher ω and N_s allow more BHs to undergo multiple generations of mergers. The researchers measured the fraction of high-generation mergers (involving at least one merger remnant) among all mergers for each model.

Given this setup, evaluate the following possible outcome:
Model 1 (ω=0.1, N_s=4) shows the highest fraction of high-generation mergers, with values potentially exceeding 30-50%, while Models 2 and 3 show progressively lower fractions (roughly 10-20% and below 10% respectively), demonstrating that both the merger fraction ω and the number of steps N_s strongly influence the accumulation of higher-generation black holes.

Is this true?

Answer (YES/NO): NO